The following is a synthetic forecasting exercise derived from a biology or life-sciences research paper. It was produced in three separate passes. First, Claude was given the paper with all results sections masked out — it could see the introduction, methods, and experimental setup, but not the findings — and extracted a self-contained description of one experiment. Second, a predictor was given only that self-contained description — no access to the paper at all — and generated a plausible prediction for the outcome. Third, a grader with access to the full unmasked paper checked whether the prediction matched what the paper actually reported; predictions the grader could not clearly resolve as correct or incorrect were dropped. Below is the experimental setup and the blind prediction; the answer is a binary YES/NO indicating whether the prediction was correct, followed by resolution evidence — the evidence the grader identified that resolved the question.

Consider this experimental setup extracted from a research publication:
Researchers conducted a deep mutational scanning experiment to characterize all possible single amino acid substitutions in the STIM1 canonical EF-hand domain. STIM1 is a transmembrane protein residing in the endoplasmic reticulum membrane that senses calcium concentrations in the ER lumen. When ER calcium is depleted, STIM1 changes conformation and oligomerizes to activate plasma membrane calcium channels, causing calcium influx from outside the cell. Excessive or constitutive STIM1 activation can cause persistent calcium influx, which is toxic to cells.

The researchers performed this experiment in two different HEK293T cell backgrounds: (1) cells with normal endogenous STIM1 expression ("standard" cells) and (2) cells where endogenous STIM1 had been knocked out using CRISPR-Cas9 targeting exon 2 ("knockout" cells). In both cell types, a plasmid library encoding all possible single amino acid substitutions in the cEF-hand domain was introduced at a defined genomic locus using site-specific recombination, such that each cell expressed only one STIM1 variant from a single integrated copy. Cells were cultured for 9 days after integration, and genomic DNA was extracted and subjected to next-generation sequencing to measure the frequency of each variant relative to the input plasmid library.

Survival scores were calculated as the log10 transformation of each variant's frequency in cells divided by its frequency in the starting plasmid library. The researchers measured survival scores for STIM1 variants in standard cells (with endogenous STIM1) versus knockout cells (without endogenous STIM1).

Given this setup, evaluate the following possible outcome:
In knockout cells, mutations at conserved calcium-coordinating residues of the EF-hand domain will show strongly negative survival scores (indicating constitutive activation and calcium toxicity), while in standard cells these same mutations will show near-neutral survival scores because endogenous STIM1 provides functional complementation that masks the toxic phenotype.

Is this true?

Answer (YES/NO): NO